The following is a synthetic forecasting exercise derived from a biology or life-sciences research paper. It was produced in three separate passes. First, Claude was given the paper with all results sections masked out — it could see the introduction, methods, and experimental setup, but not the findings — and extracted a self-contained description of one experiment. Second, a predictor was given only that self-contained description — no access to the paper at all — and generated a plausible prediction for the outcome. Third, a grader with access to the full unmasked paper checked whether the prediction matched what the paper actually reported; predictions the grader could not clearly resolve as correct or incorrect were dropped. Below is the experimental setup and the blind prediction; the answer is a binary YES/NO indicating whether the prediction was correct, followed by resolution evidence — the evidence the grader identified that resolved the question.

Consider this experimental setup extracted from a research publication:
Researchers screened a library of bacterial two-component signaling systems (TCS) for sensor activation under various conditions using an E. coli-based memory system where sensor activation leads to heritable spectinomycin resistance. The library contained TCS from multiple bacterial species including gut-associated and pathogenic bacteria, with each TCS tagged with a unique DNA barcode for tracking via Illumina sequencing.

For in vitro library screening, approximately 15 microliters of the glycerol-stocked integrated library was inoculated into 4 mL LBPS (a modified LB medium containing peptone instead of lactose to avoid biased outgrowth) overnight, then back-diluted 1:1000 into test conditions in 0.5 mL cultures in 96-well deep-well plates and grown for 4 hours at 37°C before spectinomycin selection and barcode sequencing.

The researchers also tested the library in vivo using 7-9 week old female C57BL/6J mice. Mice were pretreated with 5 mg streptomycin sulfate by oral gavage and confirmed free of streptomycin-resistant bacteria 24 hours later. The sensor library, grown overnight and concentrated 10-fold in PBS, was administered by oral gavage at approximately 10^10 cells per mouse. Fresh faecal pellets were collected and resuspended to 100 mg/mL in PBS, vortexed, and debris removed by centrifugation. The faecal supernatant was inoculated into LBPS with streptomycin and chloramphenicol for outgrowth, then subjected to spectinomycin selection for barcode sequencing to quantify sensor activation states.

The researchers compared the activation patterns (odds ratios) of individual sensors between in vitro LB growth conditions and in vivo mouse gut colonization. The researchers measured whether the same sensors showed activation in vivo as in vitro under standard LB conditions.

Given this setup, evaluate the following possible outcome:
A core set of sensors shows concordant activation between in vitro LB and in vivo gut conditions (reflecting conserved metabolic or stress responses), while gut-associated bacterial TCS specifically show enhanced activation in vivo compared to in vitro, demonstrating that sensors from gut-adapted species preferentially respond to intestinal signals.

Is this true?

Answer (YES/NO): NO